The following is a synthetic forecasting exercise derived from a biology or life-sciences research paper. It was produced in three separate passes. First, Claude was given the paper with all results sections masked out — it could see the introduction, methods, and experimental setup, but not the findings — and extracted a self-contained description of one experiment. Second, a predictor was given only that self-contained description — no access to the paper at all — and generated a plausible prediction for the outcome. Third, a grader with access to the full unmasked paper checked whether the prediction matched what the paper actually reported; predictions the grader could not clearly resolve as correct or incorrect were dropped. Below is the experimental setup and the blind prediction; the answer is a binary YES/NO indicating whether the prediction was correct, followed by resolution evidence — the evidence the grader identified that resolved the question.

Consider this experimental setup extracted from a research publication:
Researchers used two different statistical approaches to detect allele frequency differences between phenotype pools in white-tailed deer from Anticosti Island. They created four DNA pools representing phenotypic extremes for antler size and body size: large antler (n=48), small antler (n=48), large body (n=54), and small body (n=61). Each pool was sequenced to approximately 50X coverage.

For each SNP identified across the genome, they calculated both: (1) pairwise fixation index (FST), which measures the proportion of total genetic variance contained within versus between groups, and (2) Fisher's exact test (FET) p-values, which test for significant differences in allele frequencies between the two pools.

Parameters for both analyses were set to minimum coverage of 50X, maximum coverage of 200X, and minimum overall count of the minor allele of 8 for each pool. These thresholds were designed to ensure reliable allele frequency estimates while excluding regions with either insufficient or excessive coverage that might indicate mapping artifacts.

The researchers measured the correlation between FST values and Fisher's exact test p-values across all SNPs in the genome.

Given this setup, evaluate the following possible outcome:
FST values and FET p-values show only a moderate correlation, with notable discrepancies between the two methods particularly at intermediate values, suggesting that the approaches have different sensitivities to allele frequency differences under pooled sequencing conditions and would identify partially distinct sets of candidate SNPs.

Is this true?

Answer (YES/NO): NO